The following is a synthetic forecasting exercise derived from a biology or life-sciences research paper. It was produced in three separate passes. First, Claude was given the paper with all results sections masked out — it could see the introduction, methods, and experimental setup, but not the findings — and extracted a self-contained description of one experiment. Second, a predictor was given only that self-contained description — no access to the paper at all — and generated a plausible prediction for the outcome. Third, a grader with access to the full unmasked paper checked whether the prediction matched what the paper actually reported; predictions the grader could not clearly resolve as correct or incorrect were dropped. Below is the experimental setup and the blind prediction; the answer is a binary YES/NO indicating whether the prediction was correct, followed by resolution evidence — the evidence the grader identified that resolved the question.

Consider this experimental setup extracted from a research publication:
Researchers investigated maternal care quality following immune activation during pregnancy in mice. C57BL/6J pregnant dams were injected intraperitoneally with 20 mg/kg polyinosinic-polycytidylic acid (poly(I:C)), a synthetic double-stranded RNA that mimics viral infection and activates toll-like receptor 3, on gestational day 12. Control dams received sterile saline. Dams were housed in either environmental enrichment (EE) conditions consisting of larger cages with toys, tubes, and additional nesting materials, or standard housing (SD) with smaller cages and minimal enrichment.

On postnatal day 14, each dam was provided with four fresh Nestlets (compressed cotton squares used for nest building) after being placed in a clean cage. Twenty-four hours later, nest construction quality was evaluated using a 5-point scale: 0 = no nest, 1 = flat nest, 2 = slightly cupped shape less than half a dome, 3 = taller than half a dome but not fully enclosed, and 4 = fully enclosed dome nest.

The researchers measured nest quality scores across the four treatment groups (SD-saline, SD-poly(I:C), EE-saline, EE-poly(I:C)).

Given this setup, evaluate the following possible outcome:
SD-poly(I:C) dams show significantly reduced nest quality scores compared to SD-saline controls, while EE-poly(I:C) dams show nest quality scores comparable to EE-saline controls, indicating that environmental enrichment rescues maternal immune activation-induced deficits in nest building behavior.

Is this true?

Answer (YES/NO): YES